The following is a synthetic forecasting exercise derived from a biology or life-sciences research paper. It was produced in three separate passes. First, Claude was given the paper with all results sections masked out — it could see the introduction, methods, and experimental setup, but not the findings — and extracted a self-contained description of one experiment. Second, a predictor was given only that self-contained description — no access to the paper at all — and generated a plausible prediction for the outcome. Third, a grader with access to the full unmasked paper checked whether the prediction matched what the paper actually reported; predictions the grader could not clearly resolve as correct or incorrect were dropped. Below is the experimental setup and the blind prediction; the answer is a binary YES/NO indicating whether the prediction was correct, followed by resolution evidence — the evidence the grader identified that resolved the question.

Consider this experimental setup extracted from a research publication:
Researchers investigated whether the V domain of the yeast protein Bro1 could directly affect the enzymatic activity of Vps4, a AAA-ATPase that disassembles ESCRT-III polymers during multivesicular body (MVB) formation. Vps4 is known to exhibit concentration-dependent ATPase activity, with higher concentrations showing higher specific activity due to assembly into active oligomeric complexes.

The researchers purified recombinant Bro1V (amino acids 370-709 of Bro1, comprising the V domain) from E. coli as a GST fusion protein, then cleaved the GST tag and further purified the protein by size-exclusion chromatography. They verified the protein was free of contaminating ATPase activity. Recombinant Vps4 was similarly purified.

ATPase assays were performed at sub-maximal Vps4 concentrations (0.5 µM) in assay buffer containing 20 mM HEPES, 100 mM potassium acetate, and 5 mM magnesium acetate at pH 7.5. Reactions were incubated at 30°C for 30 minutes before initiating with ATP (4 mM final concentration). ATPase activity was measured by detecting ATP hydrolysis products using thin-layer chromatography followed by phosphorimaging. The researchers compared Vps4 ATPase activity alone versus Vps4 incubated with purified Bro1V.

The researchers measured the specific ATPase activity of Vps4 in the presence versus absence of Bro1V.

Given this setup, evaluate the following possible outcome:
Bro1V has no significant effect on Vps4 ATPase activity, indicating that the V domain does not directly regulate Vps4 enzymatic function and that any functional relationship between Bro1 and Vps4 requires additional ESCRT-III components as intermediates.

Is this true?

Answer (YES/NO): NO